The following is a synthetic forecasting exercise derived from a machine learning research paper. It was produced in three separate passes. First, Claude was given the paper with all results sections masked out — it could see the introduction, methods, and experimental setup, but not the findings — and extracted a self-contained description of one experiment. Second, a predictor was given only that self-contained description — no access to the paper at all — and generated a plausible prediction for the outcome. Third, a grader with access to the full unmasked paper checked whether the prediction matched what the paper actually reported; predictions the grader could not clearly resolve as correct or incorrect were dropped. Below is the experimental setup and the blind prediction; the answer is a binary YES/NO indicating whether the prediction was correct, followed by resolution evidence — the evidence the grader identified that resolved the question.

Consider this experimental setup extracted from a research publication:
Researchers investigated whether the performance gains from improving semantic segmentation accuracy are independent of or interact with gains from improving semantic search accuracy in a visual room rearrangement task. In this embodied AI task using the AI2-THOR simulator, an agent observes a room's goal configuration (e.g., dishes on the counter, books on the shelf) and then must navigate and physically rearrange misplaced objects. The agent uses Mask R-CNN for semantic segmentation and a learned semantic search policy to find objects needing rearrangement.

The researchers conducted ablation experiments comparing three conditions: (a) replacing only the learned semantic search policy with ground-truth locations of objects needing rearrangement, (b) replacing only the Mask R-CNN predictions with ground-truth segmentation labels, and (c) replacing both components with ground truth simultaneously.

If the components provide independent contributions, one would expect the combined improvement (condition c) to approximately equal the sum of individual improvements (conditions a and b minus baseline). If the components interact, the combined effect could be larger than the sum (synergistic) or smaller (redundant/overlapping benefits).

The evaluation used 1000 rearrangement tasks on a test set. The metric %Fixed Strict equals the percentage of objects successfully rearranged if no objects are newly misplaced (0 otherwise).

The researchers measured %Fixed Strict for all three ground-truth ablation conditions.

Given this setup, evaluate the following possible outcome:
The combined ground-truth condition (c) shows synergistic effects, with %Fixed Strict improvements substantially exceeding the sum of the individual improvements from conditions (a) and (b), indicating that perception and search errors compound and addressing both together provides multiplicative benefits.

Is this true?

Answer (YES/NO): NO